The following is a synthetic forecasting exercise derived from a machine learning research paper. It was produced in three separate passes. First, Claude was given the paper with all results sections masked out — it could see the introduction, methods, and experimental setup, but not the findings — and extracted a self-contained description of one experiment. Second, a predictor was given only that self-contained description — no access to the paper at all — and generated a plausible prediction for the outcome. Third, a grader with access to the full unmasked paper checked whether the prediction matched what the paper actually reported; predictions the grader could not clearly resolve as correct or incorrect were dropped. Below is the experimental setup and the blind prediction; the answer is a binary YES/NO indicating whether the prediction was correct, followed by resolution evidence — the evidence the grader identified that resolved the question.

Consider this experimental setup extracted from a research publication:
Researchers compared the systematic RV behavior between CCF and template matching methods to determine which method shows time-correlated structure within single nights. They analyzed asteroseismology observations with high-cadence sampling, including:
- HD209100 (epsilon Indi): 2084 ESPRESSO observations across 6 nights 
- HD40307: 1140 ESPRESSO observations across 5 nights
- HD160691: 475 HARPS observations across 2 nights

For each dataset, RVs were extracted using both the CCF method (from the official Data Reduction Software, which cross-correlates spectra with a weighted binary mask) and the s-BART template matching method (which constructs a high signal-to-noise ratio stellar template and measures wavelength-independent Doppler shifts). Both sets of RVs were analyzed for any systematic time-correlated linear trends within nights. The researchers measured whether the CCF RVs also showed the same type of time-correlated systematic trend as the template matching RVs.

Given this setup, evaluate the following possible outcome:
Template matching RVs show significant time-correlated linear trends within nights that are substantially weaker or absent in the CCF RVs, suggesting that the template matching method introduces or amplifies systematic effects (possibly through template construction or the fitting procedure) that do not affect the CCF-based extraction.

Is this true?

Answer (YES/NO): YES